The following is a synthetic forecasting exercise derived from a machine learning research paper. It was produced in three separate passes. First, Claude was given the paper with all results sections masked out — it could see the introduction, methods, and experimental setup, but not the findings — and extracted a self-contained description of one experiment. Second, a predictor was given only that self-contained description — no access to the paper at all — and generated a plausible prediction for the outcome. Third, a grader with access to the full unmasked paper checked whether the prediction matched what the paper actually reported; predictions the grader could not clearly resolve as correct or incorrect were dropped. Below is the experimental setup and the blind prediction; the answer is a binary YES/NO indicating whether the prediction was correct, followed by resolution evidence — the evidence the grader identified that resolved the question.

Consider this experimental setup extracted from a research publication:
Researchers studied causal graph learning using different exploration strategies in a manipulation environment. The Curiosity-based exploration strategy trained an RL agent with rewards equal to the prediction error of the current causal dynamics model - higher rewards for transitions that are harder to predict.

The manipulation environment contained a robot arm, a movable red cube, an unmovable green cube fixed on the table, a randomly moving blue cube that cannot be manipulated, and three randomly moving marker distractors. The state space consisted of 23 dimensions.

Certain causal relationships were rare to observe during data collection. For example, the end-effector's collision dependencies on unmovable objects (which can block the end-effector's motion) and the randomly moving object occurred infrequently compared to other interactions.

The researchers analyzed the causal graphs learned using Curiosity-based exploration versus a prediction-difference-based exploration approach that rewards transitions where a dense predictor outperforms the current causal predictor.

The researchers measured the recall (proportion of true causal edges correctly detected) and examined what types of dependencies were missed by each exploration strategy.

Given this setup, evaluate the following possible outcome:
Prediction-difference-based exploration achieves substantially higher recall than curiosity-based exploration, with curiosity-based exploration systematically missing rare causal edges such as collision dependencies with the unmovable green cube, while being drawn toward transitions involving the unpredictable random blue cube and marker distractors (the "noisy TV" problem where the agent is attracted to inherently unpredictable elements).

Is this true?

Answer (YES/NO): NO